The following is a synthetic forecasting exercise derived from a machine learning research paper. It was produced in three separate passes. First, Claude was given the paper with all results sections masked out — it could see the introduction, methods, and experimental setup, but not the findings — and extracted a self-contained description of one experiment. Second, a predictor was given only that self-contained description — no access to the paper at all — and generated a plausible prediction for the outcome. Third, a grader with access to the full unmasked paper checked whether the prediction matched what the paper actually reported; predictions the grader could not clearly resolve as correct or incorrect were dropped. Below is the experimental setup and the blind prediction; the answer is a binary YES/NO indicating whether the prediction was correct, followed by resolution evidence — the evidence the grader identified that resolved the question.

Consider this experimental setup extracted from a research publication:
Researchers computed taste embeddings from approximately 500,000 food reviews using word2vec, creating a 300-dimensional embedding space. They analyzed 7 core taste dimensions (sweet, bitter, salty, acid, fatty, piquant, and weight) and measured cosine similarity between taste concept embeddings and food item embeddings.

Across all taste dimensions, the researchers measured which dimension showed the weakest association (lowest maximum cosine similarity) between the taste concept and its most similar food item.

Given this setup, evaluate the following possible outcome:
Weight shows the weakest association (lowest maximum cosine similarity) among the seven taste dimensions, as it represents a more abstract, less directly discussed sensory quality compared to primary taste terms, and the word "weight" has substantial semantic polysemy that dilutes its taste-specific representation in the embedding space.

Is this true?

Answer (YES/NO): NO